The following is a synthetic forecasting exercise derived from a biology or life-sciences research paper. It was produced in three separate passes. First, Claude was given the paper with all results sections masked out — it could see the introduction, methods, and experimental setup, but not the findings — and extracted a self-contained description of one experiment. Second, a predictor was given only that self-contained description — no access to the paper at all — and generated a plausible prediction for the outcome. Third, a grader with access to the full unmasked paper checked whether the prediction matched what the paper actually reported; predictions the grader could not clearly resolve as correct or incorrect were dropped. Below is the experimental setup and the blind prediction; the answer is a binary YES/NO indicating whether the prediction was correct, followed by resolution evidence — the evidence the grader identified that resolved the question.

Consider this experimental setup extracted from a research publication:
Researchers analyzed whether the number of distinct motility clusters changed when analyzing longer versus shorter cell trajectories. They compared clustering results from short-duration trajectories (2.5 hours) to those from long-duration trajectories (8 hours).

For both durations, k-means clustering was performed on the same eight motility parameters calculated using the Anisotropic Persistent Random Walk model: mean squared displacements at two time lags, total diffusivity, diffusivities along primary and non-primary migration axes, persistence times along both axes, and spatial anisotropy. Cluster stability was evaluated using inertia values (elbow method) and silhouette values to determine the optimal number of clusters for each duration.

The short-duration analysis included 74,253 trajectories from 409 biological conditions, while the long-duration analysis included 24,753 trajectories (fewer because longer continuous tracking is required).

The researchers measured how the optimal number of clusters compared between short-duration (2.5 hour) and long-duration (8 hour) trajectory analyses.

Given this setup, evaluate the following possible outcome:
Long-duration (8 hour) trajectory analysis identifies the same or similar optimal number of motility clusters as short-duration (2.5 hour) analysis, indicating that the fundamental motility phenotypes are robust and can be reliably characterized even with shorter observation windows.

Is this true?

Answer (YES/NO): NO